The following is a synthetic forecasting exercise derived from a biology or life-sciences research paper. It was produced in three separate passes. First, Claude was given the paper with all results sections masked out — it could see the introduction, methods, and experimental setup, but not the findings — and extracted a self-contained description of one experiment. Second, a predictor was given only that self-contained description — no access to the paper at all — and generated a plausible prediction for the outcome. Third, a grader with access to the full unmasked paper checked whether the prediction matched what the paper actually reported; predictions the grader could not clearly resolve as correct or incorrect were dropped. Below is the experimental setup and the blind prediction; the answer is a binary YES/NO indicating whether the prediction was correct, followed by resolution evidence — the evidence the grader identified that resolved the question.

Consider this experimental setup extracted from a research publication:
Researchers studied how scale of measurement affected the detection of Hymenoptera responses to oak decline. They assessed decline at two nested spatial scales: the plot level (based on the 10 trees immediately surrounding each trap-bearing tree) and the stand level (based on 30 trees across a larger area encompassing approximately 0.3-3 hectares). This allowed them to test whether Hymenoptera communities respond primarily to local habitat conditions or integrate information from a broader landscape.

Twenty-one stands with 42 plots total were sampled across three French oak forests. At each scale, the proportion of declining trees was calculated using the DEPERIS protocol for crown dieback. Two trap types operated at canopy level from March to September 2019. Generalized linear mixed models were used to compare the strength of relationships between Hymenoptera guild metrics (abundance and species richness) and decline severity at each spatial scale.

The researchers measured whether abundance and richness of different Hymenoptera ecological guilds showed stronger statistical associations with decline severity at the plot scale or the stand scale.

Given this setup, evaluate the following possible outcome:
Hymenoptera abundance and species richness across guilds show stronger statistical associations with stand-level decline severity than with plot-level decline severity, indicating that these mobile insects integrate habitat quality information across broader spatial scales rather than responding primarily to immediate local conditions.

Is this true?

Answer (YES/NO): NO